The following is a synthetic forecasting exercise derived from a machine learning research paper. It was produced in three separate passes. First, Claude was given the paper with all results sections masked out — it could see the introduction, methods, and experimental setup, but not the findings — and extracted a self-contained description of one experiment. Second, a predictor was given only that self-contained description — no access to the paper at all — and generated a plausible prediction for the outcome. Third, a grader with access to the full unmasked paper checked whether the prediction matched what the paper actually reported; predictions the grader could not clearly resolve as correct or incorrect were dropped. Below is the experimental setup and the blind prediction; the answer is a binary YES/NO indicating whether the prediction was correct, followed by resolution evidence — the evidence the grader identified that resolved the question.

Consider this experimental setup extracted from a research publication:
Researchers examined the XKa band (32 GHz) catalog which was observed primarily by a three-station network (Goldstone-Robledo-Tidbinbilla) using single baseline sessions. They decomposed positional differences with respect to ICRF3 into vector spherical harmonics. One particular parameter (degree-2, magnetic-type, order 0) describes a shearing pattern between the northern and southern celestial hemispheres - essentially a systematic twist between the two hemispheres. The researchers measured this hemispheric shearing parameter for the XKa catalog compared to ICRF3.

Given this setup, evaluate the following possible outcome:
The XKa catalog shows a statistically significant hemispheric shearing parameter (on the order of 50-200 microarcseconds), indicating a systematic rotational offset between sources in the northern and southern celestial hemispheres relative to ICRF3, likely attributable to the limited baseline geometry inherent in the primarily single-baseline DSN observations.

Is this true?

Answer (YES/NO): NO